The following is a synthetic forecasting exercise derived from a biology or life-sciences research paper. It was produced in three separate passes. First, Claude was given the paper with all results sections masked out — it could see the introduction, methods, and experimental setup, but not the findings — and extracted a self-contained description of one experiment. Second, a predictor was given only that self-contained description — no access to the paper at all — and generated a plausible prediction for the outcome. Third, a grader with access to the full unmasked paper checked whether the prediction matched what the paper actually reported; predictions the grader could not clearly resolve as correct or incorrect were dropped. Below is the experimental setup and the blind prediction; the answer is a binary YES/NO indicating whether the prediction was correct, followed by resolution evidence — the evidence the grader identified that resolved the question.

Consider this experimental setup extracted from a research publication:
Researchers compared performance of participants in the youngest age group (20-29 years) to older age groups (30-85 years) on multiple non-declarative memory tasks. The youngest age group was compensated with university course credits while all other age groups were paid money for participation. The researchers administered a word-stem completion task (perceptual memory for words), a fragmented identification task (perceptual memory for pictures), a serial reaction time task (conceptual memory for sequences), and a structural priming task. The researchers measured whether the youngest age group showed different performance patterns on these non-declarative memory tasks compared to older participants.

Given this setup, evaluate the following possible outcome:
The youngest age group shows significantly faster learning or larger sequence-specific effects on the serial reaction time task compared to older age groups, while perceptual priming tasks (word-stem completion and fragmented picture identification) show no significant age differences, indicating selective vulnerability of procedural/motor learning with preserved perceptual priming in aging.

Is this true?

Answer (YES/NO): NO